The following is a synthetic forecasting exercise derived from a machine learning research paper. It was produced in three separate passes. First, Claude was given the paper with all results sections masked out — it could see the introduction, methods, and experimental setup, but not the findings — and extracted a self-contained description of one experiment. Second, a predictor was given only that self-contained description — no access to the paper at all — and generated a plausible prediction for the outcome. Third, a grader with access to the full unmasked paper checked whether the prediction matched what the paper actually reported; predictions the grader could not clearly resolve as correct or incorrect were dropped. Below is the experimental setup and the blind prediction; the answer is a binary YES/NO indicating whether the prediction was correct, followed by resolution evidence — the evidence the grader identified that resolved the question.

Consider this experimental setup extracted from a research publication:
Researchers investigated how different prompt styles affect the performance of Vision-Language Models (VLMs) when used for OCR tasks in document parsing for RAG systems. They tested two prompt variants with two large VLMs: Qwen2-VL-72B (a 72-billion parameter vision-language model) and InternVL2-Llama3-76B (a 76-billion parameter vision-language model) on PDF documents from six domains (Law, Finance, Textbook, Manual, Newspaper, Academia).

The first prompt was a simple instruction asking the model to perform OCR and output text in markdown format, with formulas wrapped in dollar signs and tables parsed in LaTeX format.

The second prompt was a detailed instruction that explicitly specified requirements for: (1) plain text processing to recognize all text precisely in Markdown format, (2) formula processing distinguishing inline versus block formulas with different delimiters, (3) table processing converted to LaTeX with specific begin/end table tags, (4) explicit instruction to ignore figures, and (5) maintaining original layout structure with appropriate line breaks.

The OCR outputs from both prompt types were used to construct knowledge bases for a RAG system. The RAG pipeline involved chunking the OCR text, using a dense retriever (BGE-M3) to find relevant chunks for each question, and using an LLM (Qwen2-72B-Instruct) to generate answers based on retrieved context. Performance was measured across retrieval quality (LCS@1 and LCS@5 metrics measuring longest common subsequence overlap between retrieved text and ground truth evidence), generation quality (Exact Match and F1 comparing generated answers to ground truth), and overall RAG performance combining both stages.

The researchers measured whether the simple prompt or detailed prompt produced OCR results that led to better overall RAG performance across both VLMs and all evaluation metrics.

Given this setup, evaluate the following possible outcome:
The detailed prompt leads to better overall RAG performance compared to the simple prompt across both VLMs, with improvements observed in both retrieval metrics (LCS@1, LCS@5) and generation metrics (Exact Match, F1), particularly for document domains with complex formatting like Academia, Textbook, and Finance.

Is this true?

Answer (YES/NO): NO